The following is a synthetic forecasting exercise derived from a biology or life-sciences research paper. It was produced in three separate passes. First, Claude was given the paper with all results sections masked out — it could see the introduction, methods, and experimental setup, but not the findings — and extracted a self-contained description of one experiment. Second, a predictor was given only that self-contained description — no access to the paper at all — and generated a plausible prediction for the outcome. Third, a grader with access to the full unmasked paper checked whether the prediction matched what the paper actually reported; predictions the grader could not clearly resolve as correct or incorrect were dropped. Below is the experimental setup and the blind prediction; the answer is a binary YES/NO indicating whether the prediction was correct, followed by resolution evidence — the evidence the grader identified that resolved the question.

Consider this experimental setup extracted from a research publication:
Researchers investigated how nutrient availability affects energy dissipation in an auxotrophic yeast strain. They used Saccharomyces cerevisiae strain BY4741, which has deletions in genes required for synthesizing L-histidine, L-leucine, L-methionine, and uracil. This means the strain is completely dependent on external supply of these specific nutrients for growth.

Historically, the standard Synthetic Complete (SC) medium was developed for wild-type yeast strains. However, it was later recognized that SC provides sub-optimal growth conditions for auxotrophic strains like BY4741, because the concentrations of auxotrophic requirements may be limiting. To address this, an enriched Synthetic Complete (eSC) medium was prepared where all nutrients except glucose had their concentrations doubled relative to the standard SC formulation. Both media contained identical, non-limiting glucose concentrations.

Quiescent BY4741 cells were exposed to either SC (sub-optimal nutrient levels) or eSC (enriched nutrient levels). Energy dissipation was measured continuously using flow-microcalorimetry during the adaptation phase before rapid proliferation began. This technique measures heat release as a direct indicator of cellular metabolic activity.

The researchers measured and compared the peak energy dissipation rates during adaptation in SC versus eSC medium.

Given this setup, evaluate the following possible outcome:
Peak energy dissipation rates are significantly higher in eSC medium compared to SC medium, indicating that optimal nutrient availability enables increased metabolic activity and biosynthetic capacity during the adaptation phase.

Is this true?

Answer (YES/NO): NO